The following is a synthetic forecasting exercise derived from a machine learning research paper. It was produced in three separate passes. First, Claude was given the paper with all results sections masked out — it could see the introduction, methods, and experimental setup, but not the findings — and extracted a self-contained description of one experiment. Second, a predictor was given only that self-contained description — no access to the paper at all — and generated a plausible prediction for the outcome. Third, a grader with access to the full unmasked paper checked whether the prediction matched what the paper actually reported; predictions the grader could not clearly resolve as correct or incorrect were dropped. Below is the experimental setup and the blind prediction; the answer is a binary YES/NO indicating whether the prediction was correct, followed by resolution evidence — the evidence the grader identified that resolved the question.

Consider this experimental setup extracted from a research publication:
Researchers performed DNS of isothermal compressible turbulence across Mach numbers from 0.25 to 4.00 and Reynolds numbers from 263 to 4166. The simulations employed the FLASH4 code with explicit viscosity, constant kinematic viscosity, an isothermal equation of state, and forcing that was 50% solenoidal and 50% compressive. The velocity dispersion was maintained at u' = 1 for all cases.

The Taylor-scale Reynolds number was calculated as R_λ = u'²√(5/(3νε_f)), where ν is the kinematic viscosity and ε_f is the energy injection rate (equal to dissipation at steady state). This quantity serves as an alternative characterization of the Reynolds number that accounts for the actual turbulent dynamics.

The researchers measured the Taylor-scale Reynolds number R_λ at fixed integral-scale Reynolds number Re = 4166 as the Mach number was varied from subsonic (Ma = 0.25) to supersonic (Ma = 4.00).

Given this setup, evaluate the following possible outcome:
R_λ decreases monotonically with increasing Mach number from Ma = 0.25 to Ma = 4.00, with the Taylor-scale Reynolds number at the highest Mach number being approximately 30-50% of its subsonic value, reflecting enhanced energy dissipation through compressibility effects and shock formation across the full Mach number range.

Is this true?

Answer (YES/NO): NO